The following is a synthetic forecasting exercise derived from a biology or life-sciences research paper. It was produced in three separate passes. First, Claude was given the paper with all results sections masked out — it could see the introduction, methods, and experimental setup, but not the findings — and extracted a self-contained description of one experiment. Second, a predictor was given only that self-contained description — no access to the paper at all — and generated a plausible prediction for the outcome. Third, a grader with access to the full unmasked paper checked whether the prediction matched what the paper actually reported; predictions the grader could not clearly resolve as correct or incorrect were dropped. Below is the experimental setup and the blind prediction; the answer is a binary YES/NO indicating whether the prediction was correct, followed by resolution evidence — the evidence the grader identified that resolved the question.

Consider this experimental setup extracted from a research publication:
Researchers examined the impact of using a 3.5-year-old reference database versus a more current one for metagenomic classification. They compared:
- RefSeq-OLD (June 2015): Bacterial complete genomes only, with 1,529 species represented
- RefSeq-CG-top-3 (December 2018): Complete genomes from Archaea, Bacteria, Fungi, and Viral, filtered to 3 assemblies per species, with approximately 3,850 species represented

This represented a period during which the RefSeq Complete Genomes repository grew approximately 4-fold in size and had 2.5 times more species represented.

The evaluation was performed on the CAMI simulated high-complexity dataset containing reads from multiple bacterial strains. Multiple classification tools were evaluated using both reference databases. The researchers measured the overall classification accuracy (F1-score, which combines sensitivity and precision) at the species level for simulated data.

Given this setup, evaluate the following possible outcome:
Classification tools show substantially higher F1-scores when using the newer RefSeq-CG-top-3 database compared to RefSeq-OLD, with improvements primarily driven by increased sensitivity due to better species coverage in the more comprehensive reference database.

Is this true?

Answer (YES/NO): NO